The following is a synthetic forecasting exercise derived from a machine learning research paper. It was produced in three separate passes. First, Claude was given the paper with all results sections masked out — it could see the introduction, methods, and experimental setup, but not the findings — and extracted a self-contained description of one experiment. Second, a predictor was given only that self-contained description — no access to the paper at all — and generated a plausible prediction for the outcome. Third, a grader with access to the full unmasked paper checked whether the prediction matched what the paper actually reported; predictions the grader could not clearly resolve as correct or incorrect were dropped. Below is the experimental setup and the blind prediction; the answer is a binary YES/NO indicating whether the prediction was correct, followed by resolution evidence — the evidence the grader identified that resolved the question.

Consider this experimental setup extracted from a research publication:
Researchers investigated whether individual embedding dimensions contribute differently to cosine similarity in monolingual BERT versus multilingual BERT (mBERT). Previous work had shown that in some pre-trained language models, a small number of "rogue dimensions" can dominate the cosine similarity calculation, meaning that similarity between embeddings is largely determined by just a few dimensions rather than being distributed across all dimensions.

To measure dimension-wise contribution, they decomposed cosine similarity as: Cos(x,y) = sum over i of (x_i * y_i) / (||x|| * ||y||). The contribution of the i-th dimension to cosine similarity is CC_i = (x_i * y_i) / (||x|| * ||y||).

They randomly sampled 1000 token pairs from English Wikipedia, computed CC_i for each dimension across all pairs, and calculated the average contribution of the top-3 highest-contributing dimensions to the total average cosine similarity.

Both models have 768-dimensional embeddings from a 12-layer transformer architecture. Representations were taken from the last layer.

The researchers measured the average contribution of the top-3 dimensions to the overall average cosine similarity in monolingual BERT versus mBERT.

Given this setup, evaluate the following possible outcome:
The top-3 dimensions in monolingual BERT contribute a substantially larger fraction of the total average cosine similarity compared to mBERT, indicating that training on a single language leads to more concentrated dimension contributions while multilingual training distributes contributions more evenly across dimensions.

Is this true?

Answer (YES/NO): YES